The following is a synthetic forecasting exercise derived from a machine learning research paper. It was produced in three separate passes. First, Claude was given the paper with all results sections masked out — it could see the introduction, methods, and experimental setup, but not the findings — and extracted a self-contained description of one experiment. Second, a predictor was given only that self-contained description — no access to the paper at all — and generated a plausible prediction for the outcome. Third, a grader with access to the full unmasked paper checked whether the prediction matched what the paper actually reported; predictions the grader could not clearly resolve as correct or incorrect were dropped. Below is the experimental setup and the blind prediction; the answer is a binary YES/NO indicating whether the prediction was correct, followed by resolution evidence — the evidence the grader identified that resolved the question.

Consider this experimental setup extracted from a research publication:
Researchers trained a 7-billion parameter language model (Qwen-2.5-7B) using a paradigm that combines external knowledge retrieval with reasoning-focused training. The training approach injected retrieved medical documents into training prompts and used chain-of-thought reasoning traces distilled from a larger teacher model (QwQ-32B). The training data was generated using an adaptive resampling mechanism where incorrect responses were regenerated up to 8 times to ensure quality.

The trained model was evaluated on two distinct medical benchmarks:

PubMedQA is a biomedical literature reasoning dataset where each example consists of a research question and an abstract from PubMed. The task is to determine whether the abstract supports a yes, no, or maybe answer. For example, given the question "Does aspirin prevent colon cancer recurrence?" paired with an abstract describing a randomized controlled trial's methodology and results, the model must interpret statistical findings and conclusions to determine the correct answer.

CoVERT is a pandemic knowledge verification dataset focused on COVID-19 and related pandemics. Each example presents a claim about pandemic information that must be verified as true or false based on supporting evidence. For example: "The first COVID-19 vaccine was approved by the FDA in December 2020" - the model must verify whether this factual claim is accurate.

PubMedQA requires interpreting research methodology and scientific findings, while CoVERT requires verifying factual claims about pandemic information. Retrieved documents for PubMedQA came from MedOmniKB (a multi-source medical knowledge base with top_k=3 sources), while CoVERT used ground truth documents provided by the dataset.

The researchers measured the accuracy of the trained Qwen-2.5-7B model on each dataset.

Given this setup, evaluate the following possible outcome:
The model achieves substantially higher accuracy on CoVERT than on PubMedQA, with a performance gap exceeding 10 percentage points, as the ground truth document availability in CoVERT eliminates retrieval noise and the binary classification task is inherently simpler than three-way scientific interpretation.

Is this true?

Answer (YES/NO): NO